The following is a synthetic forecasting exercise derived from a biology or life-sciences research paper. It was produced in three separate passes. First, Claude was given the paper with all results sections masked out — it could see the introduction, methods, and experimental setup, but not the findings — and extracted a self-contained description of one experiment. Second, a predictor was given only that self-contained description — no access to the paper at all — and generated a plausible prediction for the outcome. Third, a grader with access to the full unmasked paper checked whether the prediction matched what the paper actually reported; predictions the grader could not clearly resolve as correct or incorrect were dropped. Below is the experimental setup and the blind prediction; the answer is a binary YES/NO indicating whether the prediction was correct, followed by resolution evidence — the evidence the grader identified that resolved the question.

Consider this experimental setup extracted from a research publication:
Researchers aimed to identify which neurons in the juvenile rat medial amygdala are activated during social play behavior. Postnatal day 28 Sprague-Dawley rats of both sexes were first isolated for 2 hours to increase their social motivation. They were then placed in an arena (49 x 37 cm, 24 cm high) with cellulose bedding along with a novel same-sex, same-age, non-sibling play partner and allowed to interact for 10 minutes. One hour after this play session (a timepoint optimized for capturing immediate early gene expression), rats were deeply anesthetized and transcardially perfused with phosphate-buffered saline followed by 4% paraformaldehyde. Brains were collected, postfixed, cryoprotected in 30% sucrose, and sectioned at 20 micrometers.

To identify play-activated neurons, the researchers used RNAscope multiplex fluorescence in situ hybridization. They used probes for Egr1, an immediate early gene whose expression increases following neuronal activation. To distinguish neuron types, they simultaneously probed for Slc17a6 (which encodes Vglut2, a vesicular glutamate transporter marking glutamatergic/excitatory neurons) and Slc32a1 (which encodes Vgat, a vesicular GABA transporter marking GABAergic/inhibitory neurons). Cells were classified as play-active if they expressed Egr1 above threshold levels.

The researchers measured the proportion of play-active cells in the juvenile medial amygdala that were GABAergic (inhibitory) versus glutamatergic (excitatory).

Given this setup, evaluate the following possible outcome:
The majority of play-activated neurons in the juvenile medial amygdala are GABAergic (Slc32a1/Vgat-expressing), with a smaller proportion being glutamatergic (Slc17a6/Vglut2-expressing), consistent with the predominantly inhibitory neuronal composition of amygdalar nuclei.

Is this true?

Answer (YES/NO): YES